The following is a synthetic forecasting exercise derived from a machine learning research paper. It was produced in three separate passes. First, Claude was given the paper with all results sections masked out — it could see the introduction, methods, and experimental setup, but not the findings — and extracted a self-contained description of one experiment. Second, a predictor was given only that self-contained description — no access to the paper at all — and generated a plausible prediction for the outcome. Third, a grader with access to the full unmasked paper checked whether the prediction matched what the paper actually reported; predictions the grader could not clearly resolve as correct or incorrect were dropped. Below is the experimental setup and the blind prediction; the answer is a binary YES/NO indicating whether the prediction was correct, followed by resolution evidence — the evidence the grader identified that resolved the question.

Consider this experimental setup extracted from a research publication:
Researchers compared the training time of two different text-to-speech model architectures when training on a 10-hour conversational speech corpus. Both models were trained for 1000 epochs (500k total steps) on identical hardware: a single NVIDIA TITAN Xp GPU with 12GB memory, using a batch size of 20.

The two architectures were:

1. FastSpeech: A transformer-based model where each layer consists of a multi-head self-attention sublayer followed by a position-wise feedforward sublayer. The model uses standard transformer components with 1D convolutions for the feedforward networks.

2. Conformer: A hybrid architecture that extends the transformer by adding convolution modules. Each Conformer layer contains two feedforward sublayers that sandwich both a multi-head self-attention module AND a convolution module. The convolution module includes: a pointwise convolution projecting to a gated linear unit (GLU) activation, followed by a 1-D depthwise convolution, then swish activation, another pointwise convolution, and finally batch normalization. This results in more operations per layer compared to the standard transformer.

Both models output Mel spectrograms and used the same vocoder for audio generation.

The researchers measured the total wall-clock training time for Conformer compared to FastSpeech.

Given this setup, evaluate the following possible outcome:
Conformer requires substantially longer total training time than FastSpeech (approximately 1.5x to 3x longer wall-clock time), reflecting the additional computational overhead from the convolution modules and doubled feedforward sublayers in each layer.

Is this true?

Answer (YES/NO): YES